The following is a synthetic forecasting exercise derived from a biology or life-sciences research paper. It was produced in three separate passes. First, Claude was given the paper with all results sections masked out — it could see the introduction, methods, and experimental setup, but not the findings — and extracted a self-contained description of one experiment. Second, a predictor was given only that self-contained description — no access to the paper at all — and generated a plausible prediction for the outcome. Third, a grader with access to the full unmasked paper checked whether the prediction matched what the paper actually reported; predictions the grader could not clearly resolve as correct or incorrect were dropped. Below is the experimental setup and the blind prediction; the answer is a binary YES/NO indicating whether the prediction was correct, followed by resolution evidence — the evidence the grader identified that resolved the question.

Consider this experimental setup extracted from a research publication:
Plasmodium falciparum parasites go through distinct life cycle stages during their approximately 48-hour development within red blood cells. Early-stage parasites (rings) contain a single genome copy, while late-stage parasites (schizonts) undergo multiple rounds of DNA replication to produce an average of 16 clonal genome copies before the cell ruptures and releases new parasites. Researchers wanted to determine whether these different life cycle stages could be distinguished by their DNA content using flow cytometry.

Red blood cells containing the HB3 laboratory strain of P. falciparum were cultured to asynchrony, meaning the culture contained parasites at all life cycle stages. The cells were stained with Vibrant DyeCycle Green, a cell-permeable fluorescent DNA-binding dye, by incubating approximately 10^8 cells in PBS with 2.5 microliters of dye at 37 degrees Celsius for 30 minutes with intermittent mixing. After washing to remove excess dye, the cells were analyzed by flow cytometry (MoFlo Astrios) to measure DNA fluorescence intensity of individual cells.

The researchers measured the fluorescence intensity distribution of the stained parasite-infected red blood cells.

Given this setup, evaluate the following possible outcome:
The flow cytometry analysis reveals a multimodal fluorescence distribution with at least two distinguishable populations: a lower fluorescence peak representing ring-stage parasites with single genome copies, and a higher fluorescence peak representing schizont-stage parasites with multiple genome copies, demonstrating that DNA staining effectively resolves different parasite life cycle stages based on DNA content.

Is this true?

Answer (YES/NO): YES